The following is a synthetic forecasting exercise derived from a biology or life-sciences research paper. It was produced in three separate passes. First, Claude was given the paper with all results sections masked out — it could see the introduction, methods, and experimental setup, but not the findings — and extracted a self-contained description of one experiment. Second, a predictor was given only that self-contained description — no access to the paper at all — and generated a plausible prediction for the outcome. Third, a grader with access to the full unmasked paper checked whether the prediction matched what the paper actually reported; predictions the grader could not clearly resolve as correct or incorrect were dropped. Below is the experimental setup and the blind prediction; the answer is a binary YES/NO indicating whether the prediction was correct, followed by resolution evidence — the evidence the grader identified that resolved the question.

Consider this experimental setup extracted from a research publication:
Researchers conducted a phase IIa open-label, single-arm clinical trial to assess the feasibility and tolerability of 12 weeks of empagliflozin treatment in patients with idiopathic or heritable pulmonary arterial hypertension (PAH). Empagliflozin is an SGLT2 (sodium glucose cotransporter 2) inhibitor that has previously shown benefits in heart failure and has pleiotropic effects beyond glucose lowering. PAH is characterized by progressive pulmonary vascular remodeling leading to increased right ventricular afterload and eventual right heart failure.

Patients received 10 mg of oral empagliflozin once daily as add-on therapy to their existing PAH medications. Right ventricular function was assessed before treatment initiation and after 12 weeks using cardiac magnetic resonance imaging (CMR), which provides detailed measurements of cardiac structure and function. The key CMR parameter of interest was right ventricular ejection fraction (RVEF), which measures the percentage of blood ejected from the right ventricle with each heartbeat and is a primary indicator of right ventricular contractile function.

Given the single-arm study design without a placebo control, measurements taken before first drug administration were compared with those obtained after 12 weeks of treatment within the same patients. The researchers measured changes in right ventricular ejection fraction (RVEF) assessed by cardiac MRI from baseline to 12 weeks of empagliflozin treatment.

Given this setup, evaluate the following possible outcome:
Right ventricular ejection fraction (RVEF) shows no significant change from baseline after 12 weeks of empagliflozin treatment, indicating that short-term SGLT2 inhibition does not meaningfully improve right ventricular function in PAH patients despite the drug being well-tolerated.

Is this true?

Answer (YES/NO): NO